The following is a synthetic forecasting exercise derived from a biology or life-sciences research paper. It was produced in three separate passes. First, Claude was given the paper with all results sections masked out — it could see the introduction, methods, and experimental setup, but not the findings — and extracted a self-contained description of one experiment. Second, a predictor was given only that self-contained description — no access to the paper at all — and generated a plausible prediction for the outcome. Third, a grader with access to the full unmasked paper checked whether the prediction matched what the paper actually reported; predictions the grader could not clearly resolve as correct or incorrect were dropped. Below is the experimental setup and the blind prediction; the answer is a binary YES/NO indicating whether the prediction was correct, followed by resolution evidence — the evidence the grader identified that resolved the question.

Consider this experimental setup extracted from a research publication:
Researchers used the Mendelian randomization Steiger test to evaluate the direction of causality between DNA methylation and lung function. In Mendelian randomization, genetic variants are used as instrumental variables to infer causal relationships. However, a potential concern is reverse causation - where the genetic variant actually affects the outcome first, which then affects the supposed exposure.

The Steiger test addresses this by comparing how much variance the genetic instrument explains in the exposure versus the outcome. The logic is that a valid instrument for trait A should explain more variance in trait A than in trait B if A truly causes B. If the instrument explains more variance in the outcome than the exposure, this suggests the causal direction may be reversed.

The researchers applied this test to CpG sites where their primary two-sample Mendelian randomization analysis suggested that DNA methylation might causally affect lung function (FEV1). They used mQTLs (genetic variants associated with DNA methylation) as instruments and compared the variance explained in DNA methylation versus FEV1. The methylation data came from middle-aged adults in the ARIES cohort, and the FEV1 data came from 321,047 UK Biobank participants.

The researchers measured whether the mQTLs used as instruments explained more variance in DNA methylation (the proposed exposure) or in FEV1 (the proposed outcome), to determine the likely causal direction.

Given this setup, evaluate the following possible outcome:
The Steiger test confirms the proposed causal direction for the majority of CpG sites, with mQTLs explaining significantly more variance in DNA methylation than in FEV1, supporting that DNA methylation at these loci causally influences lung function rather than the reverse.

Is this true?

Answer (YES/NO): YES